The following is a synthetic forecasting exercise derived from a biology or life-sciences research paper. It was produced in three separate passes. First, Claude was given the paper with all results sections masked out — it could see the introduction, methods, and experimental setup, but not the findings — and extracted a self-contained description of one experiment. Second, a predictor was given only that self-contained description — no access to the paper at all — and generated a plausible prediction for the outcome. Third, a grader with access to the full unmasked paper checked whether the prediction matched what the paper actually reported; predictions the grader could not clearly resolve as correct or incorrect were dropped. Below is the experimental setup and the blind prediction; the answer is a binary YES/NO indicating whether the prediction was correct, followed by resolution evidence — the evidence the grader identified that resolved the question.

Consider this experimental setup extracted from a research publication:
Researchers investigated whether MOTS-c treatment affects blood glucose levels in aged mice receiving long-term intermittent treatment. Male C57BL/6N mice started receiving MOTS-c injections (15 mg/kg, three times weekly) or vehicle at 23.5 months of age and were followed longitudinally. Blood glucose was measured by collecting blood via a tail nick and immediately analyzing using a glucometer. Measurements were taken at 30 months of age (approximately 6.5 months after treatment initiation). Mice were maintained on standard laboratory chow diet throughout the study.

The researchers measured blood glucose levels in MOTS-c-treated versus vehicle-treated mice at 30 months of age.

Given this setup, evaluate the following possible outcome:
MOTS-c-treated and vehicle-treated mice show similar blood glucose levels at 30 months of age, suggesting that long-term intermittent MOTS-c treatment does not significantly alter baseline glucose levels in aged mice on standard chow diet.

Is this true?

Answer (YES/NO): NO